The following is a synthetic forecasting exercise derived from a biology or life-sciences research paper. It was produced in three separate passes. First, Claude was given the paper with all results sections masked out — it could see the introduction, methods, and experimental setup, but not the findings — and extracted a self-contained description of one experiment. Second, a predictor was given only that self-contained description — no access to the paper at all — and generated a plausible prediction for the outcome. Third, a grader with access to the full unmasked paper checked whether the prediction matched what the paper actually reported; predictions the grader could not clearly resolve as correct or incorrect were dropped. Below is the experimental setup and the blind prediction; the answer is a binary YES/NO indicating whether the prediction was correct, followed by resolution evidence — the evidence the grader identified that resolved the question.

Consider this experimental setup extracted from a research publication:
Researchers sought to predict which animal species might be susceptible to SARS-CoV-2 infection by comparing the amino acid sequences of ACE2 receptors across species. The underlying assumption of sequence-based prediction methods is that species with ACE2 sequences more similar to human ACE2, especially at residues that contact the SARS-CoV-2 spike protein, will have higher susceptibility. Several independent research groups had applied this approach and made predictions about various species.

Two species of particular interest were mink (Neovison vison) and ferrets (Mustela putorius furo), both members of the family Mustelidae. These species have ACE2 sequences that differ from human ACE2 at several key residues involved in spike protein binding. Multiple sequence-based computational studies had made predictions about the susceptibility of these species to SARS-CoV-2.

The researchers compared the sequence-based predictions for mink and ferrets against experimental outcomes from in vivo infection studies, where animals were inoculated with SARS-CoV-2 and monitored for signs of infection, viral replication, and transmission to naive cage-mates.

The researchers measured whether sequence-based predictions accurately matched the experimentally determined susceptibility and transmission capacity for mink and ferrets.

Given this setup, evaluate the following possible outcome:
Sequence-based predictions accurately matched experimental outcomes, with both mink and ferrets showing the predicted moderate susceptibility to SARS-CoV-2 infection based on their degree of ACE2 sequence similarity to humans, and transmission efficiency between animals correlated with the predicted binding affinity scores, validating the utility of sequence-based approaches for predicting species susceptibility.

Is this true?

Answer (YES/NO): NO